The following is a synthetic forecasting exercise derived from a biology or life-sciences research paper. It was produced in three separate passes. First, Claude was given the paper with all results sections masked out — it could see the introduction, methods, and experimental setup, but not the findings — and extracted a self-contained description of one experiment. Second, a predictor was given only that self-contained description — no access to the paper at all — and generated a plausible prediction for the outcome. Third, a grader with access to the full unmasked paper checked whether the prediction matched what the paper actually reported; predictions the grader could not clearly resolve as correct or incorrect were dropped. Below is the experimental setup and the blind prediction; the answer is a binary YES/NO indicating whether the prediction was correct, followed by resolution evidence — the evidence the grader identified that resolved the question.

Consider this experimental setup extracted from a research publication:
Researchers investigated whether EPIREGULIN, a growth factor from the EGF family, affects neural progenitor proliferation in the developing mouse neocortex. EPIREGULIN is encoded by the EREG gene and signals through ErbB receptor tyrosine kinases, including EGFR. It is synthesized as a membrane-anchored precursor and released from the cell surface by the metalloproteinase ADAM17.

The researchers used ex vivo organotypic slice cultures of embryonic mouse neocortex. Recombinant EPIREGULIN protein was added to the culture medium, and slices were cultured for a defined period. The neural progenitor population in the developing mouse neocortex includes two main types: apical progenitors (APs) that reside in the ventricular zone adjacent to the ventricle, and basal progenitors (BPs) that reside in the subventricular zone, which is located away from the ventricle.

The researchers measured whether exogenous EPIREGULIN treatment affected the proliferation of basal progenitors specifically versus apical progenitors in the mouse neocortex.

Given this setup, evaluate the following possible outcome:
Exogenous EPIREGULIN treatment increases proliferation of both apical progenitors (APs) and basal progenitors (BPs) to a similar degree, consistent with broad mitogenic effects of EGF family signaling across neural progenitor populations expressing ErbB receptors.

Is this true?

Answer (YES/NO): NO